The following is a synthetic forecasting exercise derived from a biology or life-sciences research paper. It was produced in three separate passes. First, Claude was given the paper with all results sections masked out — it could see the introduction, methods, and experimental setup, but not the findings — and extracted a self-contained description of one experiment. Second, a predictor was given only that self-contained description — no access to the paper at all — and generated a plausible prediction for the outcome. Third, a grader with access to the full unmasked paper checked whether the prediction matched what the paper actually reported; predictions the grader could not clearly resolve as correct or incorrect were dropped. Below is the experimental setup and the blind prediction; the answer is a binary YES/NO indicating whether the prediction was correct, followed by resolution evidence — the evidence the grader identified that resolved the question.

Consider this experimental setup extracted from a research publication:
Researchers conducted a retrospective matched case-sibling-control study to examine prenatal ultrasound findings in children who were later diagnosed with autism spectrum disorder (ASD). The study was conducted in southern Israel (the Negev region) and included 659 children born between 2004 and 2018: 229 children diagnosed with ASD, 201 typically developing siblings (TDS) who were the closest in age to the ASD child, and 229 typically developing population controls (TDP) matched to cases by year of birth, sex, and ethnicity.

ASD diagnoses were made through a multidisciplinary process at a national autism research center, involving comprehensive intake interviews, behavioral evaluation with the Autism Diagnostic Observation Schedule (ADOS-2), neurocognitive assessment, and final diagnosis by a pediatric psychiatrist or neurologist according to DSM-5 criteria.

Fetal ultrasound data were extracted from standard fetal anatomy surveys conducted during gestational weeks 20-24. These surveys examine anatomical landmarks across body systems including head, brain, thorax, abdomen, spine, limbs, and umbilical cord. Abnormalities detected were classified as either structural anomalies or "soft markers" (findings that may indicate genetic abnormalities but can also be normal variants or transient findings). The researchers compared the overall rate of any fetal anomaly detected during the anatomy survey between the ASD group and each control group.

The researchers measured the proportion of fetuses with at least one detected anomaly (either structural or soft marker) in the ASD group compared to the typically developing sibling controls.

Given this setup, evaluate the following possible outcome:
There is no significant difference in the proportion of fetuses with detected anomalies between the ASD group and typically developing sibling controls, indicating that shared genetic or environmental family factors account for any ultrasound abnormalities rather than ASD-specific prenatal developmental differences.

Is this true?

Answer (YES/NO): NO